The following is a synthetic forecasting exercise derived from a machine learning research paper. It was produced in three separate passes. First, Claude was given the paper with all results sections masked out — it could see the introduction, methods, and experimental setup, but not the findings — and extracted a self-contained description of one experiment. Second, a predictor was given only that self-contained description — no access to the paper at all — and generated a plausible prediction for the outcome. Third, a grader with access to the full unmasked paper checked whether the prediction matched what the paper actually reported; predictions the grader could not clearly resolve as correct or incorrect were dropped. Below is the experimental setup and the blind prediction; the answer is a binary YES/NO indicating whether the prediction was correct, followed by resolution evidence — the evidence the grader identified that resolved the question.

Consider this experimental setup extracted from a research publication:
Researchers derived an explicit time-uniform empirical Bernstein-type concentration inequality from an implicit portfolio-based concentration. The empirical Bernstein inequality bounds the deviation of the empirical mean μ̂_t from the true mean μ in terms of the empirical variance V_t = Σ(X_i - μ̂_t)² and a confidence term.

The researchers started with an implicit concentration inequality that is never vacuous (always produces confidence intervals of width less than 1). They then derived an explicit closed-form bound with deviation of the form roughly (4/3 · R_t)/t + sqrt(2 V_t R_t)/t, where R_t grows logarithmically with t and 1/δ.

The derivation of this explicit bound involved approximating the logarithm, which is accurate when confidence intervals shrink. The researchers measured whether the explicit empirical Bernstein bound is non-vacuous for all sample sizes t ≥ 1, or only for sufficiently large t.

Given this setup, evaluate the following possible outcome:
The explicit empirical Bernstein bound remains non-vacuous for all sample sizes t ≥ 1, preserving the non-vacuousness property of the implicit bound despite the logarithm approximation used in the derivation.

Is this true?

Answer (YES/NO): NO